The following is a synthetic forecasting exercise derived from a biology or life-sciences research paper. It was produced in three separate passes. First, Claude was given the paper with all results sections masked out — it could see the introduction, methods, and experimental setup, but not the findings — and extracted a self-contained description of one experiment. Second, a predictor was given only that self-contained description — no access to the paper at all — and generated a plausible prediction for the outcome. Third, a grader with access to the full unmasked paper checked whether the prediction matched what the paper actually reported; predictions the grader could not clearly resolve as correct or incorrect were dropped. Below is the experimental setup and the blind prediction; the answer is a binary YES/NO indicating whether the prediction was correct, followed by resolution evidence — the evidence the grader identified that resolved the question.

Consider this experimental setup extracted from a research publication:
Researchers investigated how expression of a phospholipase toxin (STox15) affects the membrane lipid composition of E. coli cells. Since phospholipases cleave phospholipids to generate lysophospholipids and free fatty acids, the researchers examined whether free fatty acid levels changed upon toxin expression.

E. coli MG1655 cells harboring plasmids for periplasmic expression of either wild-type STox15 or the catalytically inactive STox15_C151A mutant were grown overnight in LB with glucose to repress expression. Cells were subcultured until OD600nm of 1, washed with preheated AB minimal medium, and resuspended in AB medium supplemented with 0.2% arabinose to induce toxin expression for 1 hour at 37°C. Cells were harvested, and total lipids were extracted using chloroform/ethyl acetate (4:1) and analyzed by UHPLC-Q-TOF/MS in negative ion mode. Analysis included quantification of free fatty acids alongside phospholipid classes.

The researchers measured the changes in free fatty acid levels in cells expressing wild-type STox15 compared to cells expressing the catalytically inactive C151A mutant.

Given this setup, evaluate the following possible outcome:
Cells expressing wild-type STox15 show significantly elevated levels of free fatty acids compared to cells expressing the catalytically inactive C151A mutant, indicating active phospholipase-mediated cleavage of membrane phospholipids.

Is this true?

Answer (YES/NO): YES